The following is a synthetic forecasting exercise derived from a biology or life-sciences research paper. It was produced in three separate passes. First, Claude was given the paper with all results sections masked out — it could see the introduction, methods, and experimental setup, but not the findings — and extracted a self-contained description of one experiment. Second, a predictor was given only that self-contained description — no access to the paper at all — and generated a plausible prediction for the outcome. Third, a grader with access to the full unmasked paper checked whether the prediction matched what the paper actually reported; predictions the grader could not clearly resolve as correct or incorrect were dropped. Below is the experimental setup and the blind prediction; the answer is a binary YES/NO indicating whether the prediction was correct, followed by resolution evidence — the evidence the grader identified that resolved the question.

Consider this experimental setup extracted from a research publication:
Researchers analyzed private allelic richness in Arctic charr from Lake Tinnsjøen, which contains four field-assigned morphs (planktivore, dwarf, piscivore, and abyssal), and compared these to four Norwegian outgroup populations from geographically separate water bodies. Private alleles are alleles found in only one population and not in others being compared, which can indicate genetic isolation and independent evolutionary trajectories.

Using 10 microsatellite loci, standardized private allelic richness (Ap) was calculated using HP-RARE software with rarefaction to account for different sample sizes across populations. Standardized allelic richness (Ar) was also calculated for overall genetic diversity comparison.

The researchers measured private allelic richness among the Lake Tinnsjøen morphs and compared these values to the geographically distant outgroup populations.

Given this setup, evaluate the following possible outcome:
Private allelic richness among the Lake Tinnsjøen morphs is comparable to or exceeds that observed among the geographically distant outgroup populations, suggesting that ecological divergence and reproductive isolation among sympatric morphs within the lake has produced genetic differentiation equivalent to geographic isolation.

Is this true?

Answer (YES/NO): NO